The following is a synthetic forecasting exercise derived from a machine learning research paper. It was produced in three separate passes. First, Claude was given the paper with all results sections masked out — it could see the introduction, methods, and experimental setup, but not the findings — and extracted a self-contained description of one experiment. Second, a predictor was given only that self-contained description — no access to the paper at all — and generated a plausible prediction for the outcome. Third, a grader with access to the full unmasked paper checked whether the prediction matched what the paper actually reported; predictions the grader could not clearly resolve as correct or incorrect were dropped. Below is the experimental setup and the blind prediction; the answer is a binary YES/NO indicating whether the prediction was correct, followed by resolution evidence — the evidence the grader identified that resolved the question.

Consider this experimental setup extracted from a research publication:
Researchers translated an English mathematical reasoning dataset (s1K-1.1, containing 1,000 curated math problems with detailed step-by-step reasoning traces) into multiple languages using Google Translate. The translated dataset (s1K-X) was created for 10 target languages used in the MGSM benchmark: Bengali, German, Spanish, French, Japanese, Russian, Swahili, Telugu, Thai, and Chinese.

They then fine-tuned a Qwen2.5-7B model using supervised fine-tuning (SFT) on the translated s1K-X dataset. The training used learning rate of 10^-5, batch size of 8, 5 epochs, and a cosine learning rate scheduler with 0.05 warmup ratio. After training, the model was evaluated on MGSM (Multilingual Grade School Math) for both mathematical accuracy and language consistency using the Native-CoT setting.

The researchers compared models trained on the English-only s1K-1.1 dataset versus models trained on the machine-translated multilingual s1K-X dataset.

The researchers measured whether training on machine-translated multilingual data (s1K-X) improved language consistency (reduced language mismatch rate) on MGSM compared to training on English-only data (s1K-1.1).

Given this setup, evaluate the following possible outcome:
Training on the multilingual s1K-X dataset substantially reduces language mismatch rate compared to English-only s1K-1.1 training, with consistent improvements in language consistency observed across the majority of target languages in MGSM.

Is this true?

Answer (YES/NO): YES